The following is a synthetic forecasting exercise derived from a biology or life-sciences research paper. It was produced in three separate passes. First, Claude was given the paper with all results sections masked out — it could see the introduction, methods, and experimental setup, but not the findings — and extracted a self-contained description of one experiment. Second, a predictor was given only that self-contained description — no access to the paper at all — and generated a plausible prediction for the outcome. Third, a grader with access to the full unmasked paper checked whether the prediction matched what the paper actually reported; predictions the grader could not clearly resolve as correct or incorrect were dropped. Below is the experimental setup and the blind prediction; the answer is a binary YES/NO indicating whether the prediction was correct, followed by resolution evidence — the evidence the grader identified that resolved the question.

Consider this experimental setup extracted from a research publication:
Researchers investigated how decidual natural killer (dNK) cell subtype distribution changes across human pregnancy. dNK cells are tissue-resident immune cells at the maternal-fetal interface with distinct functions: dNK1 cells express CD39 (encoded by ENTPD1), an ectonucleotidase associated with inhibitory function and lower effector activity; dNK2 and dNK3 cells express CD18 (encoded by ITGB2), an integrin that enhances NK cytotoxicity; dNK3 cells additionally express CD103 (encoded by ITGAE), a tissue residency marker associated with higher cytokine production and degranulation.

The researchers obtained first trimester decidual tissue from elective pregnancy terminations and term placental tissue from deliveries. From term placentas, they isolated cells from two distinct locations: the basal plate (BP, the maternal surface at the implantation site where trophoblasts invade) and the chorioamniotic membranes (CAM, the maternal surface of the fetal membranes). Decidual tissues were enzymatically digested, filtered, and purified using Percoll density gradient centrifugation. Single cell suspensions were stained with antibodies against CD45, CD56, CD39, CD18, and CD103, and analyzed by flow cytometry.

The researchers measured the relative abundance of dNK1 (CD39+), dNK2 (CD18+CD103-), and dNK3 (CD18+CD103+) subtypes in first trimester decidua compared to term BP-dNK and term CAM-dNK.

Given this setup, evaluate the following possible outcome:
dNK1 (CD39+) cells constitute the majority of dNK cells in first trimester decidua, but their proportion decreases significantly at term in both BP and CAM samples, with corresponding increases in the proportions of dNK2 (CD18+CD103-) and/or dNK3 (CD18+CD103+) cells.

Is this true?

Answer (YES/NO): NO